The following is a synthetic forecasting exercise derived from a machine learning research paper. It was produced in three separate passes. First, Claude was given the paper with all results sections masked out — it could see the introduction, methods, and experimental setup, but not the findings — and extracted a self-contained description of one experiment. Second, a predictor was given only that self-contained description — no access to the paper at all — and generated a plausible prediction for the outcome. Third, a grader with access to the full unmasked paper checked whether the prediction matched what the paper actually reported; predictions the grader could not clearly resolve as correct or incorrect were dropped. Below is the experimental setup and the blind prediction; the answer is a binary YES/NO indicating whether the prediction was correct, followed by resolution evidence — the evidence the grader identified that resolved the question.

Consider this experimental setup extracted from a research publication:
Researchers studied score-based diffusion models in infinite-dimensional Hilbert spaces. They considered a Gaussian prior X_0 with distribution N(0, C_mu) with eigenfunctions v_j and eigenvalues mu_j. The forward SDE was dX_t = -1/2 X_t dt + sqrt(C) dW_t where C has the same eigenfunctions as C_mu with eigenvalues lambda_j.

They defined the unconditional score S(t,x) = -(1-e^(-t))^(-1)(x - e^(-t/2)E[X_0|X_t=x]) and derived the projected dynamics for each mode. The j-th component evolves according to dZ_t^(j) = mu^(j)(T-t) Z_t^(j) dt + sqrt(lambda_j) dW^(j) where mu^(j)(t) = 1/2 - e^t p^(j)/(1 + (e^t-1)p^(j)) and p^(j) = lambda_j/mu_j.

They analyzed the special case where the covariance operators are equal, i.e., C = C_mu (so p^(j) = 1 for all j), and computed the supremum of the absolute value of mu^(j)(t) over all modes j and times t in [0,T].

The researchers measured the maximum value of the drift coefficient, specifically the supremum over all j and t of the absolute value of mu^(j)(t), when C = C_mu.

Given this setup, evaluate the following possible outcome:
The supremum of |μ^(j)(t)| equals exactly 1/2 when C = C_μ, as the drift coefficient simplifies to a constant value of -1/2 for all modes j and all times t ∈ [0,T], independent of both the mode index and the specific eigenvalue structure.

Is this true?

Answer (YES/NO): YES